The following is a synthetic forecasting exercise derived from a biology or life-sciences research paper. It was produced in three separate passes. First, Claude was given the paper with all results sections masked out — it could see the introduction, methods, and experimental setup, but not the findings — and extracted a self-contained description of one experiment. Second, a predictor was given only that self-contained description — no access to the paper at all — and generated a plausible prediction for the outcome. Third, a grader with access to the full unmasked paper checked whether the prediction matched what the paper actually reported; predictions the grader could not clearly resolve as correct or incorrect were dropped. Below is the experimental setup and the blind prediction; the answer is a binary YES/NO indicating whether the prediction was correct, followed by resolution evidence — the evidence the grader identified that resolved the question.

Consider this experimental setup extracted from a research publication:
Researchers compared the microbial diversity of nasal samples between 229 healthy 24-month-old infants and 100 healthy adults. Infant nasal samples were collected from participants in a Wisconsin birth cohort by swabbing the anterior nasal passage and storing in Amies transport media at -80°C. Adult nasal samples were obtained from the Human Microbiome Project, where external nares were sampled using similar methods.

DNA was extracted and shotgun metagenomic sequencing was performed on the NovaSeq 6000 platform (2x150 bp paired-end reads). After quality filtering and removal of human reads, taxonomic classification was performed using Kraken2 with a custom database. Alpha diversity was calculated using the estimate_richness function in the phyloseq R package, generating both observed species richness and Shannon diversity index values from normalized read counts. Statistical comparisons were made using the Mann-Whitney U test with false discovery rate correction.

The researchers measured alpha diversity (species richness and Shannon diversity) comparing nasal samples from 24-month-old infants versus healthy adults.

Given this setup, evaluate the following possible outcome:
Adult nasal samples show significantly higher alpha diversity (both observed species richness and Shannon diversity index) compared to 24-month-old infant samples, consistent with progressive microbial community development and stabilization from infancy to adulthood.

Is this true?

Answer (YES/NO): YES